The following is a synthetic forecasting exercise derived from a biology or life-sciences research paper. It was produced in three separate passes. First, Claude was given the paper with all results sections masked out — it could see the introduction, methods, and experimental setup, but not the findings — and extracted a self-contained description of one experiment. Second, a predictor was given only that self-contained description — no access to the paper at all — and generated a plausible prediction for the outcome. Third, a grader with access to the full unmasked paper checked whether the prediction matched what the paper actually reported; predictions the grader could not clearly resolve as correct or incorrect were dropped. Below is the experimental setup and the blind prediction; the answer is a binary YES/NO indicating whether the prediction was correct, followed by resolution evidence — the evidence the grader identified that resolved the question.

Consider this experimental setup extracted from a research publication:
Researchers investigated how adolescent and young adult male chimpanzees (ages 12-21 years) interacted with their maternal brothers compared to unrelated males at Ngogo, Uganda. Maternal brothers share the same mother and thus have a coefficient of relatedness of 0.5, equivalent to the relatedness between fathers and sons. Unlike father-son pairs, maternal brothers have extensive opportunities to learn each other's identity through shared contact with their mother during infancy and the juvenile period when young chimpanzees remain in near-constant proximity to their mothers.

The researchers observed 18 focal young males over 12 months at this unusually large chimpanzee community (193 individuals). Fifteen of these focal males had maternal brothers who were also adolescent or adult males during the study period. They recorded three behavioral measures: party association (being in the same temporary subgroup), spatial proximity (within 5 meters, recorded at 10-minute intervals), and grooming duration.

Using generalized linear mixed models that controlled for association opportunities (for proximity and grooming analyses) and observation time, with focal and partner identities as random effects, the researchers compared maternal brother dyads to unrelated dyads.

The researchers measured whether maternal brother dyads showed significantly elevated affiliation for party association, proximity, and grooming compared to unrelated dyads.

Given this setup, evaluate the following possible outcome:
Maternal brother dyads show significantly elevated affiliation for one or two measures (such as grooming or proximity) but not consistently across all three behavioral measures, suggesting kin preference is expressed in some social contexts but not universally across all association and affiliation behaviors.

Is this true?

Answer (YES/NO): YES